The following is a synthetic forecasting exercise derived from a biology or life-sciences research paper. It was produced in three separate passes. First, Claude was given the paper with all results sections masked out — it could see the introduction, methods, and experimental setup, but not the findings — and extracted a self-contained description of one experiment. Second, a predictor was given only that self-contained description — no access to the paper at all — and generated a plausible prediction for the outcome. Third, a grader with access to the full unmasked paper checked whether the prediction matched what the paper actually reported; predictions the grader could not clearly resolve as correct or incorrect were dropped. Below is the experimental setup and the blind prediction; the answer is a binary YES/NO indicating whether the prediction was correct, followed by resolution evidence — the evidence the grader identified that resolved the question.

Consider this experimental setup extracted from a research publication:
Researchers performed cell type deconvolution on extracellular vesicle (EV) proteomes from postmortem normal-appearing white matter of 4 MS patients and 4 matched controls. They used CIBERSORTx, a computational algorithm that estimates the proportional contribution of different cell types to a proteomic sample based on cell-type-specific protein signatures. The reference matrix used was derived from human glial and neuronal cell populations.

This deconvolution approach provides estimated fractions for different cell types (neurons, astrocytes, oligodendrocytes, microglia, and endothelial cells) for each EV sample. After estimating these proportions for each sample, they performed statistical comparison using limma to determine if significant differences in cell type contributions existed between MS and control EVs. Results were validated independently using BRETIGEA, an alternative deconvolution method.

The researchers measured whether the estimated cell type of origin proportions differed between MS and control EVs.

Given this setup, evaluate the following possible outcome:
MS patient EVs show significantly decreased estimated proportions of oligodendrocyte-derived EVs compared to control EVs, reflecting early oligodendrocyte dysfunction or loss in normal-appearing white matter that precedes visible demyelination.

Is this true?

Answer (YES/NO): NO